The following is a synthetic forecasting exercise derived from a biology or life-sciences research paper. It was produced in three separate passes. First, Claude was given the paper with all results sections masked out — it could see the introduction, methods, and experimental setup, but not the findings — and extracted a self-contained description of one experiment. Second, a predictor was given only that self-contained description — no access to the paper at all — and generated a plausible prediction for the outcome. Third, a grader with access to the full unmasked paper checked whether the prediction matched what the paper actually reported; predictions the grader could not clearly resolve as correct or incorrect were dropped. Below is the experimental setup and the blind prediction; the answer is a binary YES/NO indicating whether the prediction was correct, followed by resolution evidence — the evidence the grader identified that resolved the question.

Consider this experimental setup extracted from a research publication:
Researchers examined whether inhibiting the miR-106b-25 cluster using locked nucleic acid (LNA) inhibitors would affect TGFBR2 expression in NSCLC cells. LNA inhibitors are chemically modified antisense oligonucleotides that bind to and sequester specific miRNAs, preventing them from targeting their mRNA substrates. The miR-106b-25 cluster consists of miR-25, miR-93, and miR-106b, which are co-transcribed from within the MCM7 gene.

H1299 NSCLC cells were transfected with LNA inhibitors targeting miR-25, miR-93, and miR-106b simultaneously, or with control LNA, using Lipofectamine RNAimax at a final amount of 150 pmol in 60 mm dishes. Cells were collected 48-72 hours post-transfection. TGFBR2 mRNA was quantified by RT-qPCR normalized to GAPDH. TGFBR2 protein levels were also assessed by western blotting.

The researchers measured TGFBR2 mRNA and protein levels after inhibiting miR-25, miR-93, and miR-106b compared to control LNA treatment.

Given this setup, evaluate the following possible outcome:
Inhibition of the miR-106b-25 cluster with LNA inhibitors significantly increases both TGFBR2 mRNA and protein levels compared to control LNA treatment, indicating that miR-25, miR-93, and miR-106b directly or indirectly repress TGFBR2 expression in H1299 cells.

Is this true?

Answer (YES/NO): YES